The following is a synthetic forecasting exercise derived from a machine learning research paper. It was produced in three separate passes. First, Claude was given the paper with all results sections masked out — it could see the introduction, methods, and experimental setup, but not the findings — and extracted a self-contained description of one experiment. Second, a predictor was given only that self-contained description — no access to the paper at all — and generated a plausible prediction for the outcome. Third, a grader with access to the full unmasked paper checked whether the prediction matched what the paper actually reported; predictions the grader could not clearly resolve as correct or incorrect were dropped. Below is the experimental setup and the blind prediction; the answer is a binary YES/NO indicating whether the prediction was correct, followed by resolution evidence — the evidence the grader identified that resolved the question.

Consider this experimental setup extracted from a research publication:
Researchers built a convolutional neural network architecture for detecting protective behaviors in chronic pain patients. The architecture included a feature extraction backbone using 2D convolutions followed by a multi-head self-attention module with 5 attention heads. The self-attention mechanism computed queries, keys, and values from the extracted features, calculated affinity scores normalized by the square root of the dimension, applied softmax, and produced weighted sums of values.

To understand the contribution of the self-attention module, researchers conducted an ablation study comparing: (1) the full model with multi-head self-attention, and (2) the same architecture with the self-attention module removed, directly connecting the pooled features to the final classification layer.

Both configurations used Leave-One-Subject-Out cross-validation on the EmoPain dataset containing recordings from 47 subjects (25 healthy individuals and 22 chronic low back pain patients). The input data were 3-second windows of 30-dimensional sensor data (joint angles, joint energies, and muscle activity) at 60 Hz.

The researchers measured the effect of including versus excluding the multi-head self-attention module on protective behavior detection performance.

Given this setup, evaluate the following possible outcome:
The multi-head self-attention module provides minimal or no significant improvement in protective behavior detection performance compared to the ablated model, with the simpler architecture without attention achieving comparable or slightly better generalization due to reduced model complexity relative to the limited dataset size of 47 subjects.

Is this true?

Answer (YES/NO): NO